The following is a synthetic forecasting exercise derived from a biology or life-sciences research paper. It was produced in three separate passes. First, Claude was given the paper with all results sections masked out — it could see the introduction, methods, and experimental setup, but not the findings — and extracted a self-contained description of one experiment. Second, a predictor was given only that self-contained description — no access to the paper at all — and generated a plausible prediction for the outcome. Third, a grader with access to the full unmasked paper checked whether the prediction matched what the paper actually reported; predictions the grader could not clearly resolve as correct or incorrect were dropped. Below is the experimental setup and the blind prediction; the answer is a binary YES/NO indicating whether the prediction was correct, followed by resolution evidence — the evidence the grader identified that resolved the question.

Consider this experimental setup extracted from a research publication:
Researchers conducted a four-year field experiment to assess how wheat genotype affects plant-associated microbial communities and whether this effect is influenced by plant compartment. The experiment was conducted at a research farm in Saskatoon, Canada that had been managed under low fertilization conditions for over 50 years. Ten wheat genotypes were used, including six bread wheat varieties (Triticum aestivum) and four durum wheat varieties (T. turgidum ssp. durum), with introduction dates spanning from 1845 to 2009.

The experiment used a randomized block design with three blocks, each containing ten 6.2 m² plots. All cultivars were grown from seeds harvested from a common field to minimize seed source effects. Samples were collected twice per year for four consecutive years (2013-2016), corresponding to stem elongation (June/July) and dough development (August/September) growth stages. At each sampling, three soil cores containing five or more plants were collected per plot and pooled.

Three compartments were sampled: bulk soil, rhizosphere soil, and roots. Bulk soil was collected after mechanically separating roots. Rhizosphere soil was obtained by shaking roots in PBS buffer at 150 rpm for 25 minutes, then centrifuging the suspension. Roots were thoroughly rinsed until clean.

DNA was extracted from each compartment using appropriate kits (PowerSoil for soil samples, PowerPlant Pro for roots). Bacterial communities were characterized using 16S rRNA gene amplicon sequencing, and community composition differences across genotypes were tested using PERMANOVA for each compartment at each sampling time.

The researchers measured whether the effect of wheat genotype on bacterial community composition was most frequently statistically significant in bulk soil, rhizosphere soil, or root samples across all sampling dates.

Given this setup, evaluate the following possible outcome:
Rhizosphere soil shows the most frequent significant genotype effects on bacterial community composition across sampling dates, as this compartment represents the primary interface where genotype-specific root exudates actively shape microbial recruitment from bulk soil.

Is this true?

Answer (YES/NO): NO